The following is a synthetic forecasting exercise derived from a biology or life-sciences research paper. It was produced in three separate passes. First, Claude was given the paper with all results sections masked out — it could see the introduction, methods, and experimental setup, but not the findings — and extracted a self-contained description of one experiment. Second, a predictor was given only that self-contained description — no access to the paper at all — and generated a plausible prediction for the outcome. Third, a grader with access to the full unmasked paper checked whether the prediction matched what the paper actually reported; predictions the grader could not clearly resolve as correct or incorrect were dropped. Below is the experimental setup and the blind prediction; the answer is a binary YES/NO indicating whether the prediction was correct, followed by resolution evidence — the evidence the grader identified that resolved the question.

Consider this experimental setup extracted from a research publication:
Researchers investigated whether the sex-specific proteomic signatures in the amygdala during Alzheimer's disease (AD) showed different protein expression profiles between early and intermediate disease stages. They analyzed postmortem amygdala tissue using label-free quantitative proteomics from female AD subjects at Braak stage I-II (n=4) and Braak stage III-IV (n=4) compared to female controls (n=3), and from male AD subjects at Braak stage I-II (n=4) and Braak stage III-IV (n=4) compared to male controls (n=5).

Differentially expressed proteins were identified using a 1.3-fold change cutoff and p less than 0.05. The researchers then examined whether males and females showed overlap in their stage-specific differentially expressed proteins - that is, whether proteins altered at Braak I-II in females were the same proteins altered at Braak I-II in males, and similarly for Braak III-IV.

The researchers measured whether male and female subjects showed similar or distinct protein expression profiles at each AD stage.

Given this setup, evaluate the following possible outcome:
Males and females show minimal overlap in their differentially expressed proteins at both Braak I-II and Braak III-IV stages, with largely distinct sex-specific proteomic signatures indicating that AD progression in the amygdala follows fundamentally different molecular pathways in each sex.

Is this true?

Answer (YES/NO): YES